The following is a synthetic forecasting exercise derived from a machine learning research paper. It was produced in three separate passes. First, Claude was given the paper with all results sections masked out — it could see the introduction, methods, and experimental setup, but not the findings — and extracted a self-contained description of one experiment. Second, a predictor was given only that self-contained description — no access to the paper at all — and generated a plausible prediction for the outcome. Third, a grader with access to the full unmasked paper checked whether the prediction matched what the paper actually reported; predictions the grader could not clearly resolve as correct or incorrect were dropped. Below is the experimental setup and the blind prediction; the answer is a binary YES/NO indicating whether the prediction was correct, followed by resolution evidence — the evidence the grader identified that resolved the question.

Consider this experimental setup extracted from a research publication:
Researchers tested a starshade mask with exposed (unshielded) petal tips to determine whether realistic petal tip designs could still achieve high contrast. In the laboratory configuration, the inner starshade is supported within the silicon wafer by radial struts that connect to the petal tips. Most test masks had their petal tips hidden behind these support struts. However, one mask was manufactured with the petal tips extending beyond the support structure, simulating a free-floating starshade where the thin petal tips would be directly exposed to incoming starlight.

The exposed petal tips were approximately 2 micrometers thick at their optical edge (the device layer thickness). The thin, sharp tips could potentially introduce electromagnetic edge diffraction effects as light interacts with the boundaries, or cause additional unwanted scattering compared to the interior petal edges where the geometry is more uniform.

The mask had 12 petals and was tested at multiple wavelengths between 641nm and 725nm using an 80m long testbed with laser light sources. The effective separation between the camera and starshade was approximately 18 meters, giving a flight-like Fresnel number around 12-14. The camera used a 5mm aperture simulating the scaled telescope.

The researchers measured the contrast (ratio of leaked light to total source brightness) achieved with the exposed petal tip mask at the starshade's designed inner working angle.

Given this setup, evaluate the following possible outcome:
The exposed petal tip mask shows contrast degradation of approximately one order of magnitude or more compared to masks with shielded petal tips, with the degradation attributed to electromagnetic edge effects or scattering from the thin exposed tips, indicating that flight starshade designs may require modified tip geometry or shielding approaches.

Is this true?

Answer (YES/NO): NO